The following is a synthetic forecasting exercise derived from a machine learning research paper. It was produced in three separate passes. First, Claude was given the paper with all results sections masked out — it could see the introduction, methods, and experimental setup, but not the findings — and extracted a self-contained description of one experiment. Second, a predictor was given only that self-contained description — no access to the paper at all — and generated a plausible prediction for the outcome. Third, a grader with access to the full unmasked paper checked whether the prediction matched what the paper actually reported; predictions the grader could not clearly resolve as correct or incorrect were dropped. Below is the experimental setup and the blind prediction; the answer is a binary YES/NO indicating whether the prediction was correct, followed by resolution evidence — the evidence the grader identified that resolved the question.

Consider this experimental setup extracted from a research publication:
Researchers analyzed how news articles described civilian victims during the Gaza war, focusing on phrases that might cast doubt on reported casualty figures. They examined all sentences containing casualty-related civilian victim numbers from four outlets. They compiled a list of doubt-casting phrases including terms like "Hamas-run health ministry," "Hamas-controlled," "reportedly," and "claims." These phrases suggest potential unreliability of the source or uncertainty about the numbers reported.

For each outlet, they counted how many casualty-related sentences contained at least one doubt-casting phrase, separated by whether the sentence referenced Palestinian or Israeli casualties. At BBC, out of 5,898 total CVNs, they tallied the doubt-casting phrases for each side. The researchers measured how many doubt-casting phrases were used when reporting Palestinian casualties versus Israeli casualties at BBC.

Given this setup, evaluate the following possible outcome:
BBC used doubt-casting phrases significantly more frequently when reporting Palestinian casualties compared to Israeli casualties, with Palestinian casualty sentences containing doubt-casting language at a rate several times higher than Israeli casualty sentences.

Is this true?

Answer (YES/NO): YES